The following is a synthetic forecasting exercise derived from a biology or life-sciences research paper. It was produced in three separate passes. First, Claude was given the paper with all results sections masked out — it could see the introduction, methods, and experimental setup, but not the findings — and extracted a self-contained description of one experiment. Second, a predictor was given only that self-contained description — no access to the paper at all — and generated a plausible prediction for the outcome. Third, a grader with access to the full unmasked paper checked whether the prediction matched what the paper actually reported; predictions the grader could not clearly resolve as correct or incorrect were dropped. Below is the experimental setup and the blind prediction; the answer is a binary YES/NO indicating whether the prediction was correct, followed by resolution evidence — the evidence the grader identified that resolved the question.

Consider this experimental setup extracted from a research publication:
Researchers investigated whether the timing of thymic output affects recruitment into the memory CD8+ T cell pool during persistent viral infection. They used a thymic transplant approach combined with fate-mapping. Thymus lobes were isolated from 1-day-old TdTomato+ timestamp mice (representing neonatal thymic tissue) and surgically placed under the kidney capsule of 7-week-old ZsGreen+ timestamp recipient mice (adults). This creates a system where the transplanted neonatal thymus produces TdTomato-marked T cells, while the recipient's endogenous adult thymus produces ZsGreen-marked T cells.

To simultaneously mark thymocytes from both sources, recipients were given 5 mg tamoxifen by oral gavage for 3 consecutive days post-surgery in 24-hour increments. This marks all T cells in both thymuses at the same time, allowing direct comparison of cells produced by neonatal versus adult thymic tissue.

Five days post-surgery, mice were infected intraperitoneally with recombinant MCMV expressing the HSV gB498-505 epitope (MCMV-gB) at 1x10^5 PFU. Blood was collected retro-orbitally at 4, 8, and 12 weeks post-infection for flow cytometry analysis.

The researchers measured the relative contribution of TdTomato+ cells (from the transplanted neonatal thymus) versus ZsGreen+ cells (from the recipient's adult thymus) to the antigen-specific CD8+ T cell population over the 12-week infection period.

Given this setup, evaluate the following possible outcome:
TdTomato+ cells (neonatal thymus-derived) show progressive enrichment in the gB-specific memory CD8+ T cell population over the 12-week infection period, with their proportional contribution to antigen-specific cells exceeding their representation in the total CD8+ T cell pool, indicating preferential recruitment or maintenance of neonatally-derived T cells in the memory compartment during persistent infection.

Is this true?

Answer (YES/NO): NO